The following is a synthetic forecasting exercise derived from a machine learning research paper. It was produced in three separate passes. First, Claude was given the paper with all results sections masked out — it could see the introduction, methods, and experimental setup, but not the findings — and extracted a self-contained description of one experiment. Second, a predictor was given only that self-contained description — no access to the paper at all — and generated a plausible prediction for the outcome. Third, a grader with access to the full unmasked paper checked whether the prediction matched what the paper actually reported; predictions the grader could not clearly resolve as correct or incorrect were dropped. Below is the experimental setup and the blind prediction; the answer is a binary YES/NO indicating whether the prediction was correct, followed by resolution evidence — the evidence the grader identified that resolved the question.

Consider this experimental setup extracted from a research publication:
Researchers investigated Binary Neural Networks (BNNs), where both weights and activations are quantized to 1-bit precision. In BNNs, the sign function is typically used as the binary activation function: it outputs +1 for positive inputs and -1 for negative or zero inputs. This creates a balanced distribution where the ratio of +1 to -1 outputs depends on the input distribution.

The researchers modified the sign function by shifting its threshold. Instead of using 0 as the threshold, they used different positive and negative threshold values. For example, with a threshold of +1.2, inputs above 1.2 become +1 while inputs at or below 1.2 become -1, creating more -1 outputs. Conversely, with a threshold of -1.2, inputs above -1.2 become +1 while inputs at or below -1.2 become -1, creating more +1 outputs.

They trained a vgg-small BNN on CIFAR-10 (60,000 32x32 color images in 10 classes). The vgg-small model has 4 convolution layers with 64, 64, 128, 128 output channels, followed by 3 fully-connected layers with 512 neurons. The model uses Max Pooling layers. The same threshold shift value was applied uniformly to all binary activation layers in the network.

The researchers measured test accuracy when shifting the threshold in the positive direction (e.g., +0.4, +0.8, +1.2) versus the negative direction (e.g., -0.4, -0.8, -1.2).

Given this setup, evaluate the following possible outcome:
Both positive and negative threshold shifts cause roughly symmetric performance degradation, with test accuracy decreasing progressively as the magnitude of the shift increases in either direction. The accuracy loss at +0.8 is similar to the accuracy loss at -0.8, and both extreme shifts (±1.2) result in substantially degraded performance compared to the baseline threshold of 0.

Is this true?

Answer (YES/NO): NO